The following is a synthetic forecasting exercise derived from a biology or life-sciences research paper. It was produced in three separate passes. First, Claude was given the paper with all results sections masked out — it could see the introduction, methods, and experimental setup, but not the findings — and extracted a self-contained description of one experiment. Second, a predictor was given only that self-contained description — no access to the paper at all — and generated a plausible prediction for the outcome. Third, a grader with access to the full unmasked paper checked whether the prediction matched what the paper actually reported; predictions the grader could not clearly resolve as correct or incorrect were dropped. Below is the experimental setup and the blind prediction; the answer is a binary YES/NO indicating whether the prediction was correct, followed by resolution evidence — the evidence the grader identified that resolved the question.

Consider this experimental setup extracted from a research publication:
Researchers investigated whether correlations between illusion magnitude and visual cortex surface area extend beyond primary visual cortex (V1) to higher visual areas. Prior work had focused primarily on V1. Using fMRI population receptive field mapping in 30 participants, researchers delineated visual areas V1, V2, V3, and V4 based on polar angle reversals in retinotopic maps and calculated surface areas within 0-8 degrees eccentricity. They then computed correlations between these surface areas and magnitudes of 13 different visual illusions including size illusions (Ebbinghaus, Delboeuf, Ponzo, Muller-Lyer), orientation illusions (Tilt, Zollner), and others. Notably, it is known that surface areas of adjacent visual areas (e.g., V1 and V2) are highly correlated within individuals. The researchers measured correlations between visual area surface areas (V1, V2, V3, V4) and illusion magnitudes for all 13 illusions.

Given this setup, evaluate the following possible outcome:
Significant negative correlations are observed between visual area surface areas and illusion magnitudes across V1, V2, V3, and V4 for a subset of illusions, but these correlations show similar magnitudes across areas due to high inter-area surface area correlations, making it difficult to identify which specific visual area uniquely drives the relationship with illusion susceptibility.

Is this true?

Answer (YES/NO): NO